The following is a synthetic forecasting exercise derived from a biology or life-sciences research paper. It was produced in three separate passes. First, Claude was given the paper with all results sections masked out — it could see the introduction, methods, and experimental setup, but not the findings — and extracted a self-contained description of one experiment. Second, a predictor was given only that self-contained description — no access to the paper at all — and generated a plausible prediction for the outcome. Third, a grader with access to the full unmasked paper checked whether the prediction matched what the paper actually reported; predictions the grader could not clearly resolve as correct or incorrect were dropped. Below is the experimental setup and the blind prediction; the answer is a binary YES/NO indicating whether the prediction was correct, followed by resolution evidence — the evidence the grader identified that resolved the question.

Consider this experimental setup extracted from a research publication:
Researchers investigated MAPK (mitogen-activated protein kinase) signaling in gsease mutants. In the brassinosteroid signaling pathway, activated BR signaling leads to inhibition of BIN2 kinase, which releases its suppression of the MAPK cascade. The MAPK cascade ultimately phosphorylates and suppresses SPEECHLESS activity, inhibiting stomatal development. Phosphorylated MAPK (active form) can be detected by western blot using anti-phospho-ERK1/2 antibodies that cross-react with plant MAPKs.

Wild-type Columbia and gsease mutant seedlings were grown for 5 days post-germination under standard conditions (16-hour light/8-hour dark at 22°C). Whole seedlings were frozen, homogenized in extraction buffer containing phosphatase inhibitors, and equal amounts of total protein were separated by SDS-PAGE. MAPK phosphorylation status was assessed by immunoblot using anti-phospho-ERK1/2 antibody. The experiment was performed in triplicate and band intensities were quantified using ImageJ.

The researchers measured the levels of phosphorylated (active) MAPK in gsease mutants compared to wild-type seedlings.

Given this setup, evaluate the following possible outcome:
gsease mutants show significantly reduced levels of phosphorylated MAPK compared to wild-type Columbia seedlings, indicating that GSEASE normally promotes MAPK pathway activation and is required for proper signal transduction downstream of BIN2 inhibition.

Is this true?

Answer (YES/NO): YES